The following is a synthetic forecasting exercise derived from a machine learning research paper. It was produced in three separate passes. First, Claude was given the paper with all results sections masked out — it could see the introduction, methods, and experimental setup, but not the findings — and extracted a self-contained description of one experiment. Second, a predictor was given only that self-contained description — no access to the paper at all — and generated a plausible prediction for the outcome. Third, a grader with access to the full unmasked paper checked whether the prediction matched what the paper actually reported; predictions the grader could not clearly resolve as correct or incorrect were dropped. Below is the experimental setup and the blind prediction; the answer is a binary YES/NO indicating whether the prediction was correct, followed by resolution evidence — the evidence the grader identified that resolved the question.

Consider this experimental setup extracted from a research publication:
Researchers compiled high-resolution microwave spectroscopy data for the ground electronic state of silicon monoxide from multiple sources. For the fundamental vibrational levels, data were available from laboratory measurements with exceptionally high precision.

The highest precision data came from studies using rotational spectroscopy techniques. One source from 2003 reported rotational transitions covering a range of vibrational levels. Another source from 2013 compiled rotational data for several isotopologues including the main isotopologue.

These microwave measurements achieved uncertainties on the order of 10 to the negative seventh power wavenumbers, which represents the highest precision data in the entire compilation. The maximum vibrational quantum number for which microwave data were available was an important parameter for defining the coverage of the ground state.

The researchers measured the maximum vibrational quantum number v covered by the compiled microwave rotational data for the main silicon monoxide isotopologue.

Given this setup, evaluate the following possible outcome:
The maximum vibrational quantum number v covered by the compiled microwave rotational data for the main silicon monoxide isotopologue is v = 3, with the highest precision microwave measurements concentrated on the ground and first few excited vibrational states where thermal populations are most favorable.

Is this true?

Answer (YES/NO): NO